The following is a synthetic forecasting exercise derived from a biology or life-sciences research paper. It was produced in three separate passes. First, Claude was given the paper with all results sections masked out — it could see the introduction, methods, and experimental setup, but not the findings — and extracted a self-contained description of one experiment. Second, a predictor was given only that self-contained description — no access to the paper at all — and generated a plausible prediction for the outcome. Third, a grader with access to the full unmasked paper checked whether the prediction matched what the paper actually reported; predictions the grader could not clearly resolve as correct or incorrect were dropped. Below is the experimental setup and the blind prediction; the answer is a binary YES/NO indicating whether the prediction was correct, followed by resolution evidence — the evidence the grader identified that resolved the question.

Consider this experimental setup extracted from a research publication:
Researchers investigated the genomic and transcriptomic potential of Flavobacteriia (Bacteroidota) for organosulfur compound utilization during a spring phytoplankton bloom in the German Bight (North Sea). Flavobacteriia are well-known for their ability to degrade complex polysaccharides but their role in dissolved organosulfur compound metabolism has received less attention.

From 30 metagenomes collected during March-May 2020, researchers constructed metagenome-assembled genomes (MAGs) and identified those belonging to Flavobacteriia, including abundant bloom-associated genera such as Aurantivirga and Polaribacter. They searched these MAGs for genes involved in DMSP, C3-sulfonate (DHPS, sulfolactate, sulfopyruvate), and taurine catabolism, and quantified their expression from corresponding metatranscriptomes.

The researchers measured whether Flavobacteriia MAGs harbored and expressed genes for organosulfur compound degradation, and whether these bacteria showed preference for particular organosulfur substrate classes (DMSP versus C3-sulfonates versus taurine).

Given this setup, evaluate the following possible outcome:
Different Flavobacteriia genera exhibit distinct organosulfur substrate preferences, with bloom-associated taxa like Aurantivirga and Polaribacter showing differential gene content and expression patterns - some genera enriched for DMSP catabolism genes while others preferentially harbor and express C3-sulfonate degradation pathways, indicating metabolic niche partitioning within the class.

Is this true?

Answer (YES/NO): NO